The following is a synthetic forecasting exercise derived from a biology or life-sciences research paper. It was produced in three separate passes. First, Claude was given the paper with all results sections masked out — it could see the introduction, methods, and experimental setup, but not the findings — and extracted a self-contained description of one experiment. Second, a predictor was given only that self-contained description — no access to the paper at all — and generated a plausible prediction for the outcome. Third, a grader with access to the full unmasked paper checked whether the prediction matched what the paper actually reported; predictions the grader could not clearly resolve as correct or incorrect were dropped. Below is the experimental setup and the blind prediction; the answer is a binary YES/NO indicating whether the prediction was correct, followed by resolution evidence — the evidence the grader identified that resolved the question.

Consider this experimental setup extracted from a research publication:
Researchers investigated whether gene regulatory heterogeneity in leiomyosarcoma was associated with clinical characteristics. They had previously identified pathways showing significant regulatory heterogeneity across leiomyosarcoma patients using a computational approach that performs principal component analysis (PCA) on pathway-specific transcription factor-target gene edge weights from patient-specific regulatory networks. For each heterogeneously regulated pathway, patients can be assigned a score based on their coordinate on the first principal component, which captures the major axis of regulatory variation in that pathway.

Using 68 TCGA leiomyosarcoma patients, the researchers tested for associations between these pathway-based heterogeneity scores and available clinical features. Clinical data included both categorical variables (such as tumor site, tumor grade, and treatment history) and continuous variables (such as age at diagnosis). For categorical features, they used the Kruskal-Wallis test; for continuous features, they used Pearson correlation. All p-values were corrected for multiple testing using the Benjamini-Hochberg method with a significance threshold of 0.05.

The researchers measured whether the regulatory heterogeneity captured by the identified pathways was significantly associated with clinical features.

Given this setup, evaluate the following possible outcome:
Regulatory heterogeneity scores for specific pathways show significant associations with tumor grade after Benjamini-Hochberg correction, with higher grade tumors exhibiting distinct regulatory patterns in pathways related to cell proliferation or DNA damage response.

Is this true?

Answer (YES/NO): NO